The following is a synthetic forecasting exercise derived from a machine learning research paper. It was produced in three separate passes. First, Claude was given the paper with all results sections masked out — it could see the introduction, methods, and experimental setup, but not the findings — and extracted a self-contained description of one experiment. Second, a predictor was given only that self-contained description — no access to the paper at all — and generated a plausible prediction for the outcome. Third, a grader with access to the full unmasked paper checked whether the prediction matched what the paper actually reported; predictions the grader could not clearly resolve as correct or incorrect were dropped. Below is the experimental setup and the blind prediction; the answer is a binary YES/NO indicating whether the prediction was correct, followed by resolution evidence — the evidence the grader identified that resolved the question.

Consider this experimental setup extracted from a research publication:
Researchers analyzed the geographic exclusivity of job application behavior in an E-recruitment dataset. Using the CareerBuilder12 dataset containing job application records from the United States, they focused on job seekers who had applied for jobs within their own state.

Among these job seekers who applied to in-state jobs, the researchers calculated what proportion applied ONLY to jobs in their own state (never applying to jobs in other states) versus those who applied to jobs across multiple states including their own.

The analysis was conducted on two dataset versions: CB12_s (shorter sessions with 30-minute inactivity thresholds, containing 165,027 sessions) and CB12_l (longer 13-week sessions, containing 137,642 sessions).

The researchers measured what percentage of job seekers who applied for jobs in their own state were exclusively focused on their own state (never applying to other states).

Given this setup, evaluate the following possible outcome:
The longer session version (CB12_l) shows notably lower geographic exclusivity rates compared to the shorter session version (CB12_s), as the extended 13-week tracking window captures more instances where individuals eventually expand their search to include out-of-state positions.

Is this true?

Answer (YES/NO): NO